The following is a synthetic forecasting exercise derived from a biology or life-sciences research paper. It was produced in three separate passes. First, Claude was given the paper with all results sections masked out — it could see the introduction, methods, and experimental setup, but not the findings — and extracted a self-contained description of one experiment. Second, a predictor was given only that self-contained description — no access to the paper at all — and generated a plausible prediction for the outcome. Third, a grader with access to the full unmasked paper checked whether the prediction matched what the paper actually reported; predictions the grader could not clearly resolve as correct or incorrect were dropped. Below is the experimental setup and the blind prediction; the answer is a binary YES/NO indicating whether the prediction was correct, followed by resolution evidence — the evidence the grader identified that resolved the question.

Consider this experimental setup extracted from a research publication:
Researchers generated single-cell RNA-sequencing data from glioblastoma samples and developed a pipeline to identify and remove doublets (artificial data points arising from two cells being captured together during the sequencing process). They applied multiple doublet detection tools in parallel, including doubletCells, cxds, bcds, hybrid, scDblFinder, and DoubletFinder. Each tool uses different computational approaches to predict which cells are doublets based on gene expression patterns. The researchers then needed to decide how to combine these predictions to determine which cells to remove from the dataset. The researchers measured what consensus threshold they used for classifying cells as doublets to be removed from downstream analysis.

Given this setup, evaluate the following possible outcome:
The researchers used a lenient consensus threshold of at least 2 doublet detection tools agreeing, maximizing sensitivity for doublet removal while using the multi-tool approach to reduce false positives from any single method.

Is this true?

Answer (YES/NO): NO